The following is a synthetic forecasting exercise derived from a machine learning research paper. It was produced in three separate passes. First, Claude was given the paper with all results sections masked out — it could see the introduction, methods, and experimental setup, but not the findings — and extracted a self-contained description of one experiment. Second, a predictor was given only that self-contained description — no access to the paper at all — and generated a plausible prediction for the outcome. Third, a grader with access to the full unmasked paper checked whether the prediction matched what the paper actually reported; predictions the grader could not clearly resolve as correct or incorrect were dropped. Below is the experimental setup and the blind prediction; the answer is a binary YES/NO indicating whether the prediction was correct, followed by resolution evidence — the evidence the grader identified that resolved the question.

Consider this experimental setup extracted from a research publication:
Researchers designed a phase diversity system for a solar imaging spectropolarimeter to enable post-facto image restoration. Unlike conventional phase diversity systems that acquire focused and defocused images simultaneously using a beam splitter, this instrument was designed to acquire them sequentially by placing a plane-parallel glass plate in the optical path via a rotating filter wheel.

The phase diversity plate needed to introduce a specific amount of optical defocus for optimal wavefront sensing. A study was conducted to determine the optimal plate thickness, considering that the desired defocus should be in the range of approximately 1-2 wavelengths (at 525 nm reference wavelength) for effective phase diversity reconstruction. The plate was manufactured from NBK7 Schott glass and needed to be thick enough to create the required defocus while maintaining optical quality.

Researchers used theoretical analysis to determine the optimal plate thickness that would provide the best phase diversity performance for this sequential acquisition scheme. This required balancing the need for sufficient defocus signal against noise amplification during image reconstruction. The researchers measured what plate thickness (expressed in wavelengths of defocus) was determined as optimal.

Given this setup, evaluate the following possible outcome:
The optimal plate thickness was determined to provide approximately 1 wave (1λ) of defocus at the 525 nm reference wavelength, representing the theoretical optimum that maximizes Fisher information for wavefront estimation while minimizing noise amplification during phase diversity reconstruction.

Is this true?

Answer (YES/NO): NO